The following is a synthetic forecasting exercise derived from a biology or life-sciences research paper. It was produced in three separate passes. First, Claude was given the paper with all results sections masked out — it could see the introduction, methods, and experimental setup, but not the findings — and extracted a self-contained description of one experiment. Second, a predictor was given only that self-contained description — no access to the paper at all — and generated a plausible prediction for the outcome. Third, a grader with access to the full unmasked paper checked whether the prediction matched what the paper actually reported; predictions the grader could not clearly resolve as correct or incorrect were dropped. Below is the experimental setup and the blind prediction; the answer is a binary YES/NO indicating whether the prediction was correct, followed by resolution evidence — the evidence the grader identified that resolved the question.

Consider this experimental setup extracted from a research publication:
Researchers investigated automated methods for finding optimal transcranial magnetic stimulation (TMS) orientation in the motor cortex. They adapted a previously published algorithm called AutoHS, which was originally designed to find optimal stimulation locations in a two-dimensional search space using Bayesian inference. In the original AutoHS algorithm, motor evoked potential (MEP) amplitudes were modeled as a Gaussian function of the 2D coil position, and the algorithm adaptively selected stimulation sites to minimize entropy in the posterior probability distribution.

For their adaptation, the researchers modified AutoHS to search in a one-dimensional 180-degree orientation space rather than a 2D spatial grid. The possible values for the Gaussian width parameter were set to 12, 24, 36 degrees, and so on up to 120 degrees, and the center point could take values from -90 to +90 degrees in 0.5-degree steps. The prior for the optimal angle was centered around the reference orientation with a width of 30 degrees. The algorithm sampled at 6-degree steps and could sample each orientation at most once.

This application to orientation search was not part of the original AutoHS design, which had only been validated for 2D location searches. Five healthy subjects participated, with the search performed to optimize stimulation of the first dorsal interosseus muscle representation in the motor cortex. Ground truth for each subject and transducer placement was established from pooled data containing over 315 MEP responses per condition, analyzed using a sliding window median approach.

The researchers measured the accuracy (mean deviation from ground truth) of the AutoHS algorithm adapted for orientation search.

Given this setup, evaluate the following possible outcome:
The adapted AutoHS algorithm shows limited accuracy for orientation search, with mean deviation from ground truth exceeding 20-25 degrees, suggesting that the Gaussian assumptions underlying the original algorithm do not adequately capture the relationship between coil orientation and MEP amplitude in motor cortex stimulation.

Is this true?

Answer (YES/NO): NO